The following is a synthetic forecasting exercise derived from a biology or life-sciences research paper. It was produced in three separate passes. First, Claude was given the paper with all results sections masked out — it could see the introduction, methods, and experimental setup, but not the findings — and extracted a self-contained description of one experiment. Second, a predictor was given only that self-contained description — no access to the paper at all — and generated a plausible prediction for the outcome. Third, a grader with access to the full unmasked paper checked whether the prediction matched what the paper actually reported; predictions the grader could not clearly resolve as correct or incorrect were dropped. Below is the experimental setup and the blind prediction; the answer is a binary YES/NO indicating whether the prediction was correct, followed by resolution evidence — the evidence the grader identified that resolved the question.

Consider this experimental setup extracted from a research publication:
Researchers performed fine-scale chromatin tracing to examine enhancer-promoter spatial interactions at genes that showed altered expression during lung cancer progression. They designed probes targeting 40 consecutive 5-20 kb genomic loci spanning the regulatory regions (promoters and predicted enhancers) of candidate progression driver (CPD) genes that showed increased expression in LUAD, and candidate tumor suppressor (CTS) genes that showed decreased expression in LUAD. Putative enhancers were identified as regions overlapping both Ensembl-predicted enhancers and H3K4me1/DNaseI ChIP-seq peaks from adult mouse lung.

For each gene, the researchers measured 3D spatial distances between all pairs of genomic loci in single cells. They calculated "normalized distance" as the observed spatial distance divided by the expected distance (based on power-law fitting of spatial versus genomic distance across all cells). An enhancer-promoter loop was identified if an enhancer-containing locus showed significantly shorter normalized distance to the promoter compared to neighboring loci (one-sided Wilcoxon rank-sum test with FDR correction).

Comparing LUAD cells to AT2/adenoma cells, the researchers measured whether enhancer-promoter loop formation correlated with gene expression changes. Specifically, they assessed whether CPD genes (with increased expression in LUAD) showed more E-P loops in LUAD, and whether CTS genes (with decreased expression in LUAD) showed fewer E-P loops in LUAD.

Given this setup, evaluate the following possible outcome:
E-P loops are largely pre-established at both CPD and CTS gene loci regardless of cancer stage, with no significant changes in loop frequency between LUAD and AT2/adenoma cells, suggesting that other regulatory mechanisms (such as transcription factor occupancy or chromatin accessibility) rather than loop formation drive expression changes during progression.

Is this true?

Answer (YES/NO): NO